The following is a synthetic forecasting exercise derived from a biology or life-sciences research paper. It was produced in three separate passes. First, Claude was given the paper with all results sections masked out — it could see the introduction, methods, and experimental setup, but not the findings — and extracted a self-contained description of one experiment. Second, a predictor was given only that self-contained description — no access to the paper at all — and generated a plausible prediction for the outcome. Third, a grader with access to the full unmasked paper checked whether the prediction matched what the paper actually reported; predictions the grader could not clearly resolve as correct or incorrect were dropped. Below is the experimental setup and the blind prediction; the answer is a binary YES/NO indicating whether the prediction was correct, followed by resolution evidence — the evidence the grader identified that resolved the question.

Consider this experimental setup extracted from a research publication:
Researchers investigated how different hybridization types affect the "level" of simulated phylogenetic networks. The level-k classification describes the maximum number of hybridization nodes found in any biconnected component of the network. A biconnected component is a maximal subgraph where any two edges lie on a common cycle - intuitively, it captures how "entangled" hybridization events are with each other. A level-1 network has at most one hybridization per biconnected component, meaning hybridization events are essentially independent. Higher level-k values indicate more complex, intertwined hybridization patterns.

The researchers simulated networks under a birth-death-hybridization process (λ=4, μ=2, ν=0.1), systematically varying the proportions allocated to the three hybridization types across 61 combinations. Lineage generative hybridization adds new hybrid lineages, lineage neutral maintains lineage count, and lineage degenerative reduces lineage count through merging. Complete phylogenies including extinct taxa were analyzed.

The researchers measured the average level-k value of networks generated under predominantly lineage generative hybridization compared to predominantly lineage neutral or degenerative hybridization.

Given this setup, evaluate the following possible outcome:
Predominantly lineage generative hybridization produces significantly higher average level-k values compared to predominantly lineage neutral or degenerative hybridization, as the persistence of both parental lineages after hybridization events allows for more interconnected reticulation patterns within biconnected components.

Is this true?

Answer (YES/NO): YES